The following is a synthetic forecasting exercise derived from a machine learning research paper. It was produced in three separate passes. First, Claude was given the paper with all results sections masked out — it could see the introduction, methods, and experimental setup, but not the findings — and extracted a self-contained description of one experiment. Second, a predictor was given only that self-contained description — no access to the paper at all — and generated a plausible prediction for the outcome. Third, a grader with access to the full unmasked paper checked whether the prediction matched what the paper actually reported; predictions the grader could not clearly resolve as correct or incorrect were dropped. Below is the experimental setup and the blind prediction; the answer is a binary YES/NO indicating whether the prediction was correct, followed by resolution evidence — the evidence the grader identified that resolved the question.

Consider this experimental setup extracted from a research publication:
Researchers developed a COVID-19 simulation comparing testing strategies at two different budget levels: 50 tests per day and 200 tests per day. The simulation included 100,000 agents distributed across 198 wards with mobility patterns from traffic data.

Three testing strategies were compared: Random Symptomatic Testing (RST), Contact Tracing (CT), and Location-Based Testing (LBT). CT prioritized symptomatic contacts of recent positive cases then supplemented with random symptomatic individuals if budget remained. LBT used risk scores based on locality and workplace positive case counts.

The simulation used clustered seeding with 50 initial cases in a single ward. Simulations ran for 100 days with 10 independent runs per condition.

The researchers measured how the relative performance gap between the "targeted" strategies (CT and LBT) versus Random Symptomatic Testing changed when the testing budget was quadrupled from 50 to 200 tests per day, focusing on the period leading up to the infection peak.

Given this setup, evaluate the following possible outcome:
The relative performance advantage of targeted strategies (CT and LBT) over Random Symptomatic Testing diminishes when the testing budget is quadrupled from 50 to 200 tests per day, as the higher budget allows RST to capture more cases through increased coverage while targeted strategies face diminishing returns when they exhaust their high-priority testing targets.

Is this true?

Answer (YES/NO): NO